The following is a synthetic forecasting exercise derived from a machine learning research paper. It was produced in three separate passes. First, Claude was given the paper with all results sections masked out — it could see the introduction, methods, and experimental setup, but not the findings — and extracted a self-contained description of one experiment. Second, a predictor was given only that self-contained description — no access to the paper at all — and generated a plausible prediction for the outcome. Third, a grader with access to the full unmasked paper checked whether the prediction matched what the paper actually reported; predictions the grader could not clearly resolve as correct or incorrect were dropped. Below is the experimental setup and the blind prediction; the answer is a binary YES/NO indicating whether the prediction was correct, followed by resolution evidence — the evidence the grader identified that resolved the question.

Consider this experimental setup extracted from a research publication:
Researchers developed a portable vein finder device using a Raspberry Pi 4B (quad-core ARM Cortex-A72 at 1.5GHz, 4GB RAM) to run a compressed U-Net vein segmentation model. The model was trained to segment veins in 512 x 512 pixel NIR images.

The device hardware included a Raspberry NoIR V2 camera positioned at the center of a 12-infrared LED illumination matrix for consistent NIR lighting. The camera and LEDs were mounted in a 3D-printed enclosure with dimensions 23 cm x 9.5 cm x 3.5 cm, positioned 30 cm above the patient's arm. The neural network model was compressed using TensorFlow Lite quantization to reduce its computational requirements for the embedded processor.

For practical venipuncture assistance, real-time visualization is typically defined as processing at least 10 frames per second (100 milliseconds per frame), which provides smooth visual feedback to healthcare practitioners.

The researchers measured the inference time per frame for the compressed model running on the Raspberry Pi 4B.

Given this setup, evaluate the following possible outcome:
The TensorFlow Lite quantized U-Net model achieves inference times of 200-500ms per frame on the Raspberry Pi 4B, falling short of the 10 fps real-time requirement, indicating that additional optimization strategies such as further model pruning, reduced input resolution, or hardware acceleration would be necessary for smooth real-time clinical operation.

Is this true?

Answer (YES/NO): NO